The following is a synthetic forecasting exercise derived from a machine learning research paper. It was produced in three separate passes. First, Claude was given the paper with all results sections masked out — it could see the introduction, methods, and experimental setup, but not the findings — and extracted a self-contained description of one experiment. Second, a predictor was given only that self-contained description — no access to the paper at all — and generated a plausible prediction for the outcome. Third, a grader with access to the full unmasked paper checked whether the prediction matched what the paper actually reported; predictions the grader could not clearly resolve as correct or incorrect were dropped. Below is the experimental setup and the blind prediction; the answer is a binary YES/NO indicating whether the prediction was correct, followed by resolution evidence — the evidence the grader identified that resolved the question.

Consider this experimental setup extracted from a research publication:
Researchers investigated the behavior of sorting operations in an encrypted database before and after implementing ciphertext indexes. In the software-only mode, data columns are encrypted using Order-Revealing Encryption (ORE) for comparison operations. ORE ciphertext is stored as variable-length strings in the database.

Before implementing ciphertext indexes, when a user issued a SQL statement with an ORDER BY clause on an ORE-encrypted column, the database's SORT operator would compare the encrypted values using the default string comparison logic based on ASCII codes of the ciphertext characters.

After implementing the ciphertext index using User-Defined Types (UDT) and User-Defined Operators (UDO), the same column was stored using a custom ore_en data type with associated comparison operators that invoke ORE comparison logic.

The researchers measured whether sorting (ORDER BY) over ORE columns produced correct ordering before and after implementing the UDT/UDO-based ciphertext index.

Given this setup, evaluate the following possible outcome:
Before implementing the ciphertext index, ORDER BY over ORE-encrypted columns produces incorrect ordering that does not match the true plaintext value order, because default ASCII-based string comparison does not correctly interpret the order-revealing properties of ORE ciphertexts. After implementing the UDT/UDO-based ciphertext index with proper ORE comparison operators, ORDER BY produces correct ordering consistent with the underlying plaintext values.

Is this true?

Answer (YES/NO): YES